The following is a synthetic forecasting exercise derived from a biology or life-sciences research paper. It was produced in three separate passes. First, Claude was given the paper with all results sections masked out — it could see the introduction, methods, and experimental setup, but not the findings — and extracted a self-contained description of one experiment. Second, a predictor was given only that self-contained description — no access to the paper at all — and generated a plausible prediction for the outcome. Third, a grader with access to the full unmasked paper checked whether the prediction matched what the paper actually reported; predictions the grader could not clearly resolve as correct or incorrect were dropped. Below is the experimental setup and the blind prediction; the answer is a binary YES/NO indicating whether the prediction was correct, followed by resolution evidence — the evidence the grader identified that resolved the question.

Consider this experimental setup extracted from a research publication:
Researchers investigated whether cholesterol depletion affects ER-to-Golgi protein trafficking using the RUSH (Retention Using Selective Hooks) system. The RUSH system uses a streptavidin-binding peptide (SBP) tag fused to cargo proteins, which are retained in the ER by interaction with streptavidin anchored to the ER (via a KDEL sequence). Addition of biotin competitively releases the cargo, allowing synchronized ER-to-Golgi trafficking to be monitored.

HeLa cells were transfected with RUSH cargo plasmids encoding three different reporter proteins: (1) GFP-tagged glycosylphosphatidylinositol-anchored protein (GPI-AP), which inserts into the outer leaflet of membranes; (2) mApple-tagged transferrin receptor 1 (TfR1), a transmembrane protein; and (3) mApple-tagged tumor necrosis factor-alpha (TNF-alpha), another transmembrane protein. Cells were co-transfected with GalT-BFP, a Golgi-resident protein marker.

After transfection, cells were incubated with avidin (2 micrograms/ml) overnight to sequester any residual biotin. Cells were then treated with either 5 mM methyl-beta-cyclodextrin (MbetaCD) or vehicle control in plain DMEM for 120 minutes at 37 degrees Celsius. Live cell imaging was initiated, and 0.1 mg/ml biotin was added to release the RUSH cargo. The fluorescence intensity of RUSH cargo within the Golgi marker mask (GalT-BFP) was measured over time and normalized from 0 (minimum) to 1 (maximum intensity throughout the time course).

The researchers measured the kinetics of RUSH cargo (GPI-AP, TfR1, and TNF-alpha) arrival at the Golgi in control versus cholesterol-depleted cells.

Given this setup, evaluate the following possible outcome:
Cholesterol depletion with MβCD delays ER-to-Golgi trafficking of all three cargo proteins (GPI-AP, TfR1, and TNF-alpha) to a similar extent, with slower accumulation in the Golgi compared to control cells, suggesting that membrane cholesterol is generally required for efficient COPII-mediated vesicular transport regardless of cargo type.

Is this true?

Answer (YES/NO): NO